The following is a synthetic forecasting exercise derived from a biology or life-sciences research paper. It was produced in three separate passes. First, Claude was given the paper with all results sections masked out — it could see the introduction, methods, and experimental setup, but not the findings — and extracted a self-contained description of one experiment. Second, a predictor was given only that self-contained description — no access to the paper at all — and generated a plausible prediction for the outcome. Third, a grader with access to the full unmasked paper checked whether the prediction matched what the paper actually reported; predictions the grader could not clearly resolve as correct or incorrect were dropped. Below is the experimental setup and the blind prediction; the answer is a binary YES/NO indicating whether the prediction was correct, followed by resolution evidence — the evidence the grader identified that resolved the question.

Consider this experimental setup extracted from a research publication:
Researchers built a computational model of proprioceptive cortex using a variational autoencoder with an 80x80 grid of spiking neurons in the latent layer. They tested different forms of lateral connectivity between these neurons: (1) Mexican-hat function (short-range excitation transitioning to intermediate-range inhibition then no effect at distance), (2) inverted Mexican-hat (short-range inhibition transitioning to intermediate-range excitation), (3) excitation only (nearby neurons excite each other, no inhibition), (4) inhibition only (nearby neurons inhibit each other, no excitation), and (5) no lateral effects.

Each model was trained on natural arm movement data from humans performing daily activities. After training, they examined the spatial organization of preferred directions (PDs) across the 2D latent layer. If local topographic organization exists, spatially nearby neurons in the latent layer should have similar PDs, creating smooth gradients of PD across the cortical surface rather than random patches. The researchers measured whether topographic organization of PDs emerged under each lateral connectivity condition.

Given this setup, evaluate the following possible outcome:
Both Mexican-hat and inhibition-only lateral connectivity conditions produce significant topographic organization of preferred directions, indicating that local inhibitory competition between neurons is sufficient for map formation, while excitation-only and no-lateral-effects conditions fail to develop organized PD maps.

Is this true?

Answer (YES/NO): NO